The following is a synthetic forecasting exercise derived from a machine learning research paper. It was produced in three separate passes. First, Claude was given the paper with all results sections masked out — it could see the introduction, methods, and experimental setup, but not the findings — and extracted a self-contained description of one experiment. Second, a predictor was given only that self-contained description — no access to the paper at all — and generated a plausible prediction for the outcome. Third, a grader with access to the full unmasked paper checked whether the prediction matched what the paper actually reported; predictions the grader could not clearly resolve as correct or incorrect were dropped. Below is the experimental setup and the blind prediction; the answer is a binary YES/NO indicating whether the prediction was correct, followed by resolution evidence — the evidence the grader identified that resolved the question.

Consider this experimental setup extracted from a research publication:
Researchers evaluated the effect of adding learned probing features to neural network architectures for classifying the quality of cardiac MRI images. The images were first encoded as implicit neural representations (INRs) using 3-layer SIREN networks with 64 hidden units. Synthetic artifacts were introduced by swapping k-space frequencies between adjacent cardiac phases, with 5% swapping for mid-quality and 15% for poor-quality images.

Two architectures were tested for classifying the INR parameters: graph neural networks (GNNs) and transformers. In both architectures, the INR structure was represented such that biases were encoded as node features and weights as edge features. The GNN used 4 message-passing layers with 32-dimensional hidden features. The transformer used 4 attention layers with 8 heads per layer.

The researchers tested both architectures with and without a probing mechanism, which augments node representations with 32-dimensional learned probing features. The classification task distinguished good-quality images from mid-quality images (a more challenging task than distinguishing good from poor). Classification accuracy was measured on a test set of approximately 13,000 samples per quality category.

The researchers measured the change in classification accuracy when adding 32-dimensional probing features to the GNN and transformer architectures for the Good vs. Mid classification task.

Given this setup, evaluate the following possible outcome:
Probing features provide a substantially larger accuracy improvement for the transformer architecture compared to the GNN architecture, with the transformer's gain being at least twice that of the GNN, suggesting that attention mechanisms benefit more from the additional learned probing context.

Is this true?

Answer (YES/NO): NO